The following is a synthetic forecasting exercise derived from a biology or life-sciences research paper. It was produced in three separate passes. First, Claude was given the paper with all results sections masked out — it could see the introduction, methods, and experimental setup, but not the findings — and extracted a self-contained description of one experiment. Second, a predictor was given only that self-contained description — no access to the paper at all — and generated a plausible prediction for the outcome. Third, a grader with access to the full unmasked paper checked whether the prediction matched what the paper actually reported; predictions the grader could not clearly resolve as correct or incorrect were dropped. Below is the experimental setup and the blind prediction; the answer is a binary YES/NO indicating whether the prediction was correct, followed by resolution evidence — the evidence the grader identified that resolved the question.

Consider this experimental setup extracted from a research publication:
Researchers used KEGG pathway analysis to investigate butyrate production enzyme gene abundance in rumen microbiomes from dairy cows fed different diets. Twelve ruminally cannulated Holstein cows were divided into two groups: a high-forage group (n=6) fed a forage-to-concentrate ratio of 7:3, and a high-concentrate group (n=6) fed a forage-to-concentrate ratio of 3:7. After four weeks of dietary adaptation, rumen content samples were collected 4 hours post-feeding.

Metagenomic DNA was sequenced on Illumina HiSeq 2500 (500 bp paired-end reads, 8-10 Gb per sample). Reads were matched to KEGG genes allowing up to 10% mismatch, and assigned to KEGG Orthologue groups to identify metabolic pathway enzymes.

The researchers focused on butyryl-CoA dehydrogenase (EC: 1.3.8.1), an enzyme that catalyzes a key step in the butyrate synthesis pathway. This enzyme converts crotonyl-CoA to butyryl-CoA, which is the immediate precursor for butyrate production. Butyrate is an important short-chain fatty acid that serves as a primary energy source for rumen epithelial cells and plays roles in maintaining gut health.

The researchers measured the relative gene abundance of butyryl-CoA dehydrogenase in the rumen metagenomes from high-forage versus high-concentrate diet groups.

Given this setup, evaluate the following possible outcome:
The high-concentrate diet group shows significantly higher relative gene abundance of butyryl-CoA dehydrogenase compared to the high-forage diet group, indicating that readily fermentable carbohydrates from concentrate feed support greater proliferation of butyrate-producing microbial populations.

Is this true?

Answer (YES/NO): NO